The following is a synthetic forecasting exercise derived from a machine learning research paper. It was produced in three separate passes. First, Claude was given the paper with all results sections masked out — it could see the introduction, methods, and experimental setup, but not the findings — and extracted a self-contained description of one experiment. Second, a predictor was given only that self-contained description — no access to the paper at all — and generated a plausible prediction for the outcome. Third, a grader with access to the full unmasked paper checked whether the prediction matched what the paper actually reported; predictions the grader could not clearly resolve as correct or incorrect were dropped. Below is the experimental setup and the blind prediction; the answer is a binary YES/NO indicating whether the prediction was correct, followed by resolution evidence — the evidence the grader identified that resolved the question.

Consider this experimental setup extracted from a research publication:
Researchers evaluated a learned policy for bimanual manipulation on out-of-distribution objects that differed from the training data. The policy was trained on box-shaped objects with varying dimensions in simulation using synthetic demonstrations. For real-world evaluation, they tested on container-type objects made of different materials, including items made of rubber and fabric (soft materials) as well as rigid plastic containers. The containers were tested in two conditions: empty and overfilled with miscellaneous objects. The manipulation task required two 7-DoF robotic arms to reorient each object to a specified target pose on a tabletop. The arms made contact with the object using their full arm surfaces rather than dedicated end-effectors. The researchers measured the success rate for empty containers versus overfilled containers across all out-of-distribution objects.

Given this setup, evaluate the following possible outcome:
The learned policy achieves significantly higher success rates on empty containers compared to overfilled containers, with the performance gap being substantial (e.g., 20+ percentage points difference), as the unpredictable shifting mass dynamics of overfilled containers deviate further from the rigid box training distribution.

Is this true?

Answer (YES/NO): NO